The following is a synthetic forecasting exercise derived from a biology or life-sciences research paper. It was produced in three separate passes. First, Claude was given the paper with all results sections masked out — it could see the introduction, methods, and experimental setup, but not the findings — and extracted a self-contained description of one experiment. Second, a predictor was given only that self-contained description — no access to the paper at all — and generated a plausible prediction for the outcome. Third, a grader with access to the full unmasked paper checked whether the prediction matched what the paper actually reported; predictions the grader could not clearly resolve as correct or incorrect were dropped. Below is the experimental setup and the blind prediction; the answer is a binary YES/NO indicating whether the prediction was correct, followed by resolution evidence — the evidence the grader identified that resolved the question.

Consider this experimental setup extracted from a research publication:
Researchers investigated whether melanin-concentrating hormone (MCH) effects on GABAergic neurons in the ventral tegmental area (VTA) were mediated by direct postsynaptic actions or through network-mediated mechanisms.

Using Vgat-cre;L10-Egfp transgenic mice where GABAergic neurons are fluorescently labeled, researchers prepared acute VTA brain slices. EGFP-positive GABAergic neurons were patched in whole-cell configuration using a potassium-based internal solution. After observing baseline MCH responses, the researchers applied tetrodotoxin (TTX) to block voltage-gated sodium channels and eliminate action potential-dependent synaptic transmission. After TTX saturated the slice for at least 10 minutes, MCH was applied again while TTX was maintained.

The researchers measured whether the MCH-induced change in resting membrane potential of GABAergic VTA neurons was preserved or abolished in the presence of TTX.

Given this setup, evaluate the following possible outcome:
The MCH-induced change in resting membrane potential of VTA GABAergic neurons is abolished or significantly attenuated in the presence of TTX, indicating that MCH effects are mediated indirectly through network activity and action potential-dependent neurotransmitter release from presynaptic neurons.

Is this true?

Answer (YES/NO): NO